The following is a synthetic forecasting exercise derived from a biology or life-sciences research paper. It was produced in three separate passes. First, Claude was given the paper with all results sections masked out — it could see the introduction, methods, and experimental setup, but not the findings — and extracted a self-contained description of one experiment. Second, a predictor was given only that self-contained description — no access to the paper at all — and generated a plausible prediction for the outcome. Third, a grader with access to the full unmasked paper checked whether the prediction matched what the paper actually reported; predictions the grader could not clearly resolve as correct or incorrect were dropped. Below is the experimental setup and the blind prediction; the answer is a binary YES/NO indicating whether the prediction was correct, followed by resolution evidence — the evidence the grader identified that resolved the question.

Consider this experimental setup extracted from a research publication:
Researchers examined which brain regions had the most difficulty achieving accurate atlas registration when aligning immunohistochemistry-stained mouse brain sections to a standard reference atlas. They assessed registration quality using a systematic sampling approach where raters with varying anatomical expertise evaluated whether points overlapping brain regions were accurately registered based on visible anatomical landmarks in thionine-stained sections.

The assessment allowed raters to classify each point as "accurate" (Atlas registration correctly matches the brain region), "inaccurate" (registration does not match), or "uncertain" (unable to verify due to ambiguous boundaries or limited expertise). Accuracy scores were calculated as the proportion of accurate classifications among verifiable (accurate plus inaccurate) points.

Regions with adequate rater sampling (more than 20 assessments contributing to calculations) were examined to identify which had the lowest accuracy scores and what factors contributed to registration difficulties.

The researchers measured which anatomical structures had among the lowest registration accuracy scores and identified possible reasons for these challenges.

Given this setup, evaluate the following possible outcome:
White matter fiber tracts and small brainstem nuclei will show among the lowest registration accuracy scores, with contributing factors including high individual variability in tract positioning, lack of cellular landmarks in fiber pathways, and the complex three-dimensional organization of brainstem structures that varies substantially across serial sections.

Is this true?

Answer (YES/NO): NO